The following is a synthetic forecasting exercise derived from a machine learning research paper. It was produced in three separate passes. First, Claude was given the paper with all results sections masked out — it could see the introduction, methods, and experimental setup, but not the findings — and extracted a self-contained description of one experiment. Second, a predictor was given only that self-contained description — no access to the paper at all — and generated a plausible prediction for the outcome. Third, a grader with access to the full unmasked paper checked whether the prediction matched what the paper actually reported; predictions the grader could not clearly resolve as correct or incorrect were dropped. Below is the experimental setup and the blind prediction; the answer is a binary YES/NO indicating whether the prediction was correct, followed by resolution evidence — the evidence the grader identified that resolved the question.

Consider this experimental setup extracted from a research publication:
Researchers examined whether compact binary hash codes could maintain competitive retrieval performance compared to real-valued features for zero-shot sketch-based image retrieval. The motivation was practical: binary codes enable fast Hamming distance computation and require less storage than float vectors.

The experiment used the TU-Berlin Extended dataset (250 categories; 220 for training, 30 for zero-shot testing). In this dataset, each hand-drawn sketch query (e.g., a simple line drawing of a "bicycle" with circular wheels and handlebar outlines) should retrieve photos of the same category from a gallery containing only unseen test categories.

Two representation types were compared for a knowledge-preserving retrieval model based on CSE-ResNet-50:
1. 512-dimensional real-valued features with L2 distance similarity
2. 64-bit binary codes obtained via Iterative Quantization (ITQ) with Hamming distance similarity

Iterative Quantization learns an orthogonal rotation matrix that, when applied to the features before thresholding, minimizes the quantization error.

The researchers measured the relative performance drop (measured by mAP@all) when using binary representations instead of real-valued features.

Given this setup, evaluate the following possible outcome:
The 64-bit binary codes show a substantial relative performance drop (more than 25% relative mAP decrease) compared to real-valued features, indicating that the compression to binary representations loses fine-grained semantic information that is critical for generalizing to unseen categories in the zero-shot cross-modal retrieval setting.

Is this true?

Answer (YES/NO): NO